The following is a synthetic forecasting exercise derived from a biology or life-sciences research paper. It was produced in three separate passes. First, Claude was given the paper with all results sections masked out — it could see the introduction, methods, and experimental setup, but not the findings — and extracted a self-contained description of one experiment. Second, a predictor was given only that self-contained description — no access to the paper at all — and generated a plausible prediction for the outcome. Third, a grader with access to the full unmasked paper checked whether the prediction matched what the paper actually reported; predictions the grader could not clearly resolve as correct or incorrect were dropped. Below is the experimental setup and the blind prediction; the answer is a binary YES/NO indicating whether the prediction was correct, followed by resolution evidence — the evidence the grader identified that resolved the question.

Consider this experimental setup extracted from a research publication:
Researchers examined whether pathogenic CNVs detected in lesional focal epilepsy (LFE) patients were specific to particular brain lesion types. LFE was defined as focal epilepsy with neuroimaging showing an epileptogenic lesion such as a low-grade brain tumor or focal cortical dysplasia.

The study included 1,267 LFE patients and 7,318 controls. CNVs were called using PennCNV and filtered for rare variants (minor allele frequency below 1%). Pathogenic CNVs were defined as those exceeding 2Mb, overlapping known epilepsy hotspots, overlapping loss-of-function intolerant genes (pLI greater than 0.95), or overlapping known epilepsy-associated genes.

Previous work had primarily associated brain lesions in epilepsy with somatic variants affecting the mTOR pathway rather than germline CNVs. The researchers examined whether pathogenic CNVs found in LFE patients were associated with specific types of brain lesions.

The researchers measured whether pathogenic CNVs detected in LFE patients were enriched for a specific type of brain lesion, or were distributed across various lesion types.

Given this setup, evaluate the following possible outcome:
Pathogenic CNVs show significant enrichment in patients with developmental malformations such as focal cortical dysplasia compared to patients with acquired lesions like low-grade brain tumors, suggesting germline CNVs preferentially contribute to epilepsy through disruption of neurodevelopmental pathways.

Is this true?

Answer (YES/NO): NO